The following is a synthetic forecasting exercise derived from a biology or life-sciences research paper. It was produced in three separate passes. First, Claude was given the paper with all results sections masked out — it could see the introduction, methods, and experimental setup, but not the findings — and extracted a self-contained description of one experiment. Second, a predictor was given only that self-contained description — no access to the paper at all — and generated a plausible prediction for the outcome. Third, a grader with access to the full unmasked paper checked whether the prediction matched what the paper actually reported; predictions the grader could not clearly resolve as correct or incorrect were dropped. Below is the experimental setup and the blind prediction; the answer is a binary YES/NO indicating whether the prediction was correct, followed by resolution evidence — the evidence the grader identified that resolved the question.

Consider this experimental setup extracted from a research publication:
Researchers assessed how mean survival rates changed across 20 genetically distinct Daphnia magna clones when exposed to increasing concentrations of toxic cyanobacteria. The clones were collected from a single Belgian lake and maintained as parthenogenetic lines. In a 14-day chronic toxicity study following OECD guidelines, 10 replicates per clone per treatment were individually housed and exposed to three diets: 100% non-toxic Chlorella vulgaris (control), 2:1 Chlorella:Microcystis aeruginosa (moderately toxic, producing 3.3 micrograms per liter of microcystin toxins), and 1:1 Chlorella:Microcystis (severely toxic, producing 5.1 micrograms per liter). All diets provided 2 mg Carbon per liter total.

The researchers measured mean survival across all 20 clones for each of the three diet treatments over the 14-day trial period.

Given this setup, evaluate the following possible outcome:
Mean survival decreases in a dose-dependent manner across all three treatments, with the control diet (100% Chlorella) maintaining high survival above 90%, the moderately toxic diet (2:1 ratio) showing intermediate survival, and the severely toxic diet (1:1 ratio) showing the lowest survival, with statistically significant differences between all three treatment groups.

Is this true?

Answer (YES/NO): NO